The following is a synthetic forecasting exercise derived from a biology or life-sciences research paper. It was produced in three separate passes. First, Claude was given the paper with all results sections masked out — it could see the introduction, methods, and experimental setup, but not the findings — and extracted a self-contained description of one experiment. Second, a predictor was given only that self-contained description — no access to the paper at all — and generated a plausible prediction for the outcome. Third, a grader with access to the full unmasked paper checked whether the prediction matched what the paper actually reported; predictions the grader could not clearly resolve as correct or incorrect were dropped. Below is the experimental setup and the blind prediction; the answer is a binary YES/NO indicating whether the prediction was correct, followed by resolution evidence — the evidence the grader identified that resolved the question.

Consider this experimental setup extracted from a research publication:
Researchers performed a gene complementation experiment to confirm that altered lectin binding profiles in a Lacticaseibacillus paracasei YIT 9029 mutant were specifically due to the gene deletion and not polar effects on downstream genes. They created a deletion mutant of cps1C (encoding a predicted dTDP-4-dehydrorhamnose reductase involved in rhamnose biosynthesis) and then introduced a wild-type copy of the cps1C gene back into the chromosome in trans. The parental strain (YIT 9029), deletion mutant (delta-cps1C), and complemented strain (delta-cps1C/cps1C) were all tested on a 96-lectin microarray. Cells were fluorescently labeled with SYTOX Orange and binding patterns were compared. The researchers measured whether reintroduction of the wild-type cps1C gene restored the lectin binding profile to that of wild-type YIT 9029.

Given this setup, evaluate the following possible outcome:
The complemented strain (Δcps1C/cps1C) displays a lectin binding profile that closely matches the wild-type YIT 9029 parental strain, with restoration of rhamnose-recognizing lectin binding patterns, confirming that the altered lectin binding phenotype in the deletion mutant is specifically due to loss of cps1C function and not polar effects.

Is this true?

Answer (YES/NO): YES